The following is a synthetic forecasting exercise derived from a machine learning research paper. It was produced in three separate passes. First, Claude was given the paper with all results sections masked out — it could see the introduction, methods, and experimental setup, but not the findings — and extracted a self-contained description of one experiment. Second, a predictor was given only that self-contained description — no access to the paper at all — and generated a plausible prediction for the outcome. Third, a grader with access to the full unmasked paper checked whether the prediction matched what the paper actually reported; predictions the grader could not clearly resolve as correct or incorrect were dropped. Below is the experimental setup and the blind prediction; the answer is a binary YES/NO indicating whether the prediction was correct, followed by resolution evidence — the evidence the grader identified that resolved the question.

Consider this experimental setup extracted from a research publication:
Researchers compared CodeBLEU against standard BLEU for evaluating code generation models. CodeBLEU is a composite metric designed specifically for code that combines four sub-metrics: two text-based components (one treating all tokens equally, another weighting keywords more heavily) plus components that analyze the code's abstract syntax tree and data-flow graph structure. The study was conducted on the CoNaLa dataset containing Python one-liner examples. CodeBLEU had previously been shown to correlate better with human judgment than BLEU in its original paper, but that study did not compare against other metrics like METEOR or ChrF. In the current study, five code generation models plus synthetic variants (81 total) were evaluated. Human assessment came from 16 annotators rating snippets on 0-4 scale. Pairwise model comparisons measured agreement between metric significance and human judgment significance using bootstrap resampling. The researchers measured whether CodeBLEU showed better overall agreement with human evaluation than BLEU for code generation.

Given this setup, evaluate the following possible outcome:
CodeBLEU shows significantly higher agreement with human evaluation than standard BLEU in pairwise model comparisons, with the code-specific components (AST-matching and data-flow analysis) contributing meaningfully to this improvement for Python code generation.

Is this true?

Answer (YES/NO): NO